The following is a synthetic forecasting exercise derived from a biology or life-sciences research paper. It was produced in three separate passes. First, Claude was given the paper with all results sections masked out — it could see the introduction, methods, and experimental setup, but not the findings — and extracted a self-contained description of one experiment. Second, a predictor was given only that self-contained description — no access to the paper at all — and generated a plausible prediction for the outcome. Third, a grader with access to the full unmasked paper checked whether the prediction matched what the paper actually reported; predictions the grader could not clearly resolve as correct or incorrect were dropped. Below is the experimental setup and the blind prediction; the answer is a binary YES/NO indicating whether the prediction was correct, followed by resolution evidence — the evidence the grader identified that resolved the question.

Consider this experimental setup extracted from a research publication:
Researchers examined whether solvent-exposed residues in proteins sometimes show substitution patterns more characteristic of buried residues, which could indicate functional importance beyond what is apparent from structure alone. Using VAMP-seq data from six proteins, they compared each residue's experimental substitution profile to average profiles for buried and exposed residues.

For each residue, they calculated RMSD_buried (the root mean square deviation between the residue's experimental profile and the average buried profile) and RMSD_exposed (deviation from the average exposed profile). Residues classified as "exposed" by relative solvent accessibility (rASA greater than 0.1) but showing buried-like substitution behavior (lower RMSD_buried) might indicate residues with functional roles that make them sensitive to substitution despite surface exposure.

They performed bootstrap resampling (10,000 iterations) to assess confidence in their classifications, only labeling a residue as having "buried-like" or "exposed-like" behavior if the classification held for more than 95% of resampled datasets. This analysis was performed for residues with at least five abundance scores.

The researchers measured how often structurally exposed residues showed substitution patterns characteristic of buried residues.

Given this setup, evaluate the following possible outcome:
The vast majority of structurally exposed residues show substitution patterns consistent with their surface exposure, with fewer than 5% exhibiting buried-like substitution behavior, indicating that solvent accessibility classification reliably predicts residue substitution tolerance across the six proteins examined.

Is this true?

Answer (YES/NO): NO